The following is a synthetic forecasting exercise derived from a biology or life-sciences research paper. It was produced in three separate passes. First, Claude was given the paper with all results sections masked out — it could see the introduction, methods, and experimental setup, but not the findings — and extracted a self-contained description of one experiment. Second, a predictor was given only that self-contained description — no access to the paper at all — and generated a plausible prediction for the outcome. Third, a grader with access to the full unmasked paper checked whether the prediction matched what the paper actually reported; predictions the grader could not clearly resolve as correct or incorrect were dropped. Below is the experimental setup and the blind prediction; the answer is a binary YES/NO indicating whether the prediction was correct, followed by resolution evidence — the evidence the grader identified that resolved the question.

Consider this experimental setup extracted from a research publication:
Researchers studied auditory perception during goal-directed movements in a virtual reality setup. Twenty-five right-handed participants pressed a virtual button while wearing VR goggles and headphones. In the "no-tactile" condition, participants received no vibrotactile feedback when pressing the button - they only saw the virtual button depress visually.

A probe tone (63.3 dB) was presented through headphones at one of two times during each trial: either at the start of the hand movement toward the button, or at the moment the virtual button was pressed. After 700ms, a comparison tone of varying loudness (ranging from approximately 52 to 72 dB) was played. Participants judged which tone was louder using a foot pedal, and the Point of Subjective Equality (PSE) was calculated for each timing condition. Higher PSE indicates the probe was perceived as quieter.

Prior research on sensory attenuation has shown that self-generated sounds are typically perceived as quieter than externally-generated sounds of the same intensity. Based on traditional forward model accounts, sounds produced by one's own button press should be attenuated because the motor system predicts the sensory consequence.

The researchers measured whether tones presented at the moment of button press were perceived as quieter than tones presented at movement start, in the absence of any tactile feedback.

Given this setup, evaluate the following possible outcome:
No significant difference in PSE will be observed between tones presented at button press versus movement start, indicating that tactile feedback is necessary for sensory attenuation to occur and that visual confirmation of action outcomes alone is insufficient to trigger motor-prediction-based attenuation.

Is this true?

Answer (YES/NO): YES